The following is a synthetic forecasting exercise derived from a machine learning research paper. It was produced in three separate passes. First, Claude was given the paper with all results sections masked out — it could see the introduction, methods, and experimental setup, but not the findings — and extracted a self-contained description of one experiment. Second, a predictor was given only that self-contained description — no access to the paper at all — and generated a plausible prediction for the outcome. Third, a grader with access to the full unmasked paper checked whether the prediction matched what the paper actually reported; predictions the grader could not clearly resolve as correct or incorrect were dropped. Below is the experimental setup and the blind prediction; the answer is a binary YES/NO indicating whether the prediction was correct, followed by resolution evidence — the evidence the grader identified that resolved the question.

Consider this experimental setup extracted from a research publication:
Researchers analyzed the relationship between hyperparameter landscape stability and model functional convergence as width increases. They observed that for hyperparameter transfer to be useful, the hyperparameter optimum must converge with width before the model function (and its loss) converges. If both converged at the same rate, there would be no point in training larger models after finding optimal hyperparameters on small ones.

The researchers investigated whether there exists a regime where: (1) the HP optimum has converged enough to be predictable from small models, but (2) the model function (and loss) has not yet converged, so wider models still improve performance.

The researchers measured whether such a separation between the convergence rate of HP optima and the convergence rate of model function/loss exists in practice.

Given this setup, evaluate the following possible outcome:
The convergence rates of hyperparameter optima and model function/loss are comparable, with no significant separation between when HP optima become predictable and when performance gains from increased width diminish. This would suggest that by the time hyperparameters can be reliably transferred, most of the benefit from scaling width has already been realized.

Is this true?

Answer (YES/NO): NO